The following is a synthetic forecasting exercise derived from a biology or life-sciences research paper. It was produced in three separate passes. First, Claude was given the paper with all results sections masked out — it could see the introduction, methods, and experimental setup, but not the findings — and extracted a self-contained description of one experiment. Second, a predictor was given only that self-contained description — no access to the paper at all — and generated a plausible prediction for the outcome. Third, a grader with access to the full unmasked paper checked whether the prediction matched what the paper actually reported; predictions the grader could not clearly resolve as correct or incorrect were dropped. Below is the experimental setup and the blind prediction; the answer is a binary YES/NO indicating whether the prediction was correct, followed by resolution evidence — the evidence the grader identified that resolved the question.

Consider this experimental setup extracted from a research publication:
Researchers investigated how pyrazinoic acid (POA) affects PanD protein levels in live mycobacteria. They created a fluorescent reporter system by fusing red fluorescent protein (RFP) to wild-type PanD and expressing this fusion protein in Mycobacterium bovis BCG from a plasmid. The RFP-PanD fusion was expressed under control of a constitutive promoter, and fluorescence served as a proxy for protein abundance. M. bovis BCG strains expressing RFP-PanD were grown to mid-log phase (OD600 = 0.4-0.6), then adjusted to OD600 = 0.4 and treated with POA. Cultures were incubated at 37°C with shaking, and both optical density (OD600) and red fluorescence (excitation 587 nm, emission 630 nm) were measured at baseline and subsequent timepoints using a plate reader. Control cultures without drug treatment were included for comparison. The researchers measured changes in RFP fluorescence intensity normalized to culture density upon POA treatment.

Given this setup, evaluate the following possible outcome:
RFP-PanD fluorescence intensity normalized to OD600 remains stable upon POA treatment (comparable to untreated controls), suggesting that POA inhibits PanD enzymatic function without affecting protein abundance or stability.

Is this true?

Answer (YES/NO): NO